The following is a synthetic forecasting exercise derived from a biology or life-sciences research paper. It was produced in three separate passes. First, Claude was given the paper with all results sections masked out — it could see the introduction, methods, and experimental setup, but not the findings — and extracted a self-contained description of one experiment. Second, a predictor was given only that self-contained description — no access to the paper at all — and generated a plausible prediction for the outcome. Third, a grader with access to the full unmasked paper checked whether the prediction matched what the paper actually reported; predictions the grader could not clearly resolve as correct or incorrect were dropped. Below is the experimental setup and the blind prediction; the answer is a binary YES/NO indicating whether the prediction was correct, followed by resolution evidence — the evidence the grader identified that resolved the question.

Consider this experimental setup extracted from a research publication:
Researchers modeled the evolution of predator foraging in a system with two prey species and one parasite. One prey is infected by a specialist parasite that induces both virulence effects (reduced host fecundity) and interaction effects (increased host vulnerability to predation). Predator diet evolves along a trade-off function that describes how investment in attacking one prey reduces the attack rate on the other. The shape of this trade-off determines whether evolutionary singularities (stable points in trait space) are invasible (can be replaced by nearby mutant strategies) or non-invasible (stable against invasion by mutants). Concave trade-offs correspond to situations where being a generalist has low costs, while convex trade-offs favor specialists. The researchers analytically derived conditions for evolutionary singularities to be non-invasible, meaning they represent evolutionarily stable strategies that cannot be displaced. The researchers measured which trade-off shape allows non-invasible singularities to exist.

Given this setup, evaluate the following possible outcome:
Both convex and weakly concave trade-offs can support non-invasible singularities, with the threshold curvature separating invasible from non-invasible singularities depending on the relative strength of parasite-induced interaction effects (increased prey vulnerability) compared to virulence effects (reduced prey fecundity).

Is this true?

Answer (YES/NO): NO